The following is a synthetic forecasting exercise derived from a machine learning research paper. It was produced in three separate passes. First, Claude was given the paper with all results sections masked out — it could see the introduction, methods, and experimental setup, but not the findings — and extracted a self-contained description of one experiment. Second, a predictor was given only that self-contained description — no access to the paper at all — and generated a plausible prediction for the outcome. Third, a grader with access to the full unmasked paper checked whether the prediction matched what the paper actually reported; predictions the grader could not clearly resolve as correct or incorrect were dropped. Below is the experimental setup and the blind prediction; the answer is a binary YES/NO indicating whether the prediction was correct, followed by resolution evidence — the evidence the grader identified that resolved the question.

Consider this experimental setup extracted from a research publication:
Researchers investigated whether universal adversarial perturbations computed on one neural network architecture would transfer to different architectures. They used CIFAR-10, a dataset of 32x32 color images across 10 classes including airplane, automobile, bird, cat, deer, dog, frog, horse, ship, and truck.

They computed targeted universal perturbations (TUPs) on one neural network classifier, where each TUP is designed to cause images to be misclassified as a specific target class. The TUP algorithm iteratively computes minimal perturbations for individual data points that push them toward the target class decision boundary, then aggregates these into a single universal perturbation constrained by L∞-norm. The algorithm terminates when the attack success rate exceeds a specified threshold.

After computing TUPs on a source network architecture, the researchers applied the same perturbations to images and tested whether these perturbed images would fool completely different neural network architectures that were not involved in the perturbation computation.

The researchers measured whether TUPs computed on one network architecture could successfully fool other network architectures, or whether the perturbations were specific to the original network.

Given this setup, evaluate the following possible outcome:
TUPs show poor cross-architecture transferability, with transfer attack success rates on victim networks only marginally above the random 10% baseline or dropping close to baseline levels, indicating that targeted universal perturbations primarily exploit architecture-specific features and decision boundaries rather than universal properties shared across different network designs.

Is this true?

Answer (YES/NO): NO